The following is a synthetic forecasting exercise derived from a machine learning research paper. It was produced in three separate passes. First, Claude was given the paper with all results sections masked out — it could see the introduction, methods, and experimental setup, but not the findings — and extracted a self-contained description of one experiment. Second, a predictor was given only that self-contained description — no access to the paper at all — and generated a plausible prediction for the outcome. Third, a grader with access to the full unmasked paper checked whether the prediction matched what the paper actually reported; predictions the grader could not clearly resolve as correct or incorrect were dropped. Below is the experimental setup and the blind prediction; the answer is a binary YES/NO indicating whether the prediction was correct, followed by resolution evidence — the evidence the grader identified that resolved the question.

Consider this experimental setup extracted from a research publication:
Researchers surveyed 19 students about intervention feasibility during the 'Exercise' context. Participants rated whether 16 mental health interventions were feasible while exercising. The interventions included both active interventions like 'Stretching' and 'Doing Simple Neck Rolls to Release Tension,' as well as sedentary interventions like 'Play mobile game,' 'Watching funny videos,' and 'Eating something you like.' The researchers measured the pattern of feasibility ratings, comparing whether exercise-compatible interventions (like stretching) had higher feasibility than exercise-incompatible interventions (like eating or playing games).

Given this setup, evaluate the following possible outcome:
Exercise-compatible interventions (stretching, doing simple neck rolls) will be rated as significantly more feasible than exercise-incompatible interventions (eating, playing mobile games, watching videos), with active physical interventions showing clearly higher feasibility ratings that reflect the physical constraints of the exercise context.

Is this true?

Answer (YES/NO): YES